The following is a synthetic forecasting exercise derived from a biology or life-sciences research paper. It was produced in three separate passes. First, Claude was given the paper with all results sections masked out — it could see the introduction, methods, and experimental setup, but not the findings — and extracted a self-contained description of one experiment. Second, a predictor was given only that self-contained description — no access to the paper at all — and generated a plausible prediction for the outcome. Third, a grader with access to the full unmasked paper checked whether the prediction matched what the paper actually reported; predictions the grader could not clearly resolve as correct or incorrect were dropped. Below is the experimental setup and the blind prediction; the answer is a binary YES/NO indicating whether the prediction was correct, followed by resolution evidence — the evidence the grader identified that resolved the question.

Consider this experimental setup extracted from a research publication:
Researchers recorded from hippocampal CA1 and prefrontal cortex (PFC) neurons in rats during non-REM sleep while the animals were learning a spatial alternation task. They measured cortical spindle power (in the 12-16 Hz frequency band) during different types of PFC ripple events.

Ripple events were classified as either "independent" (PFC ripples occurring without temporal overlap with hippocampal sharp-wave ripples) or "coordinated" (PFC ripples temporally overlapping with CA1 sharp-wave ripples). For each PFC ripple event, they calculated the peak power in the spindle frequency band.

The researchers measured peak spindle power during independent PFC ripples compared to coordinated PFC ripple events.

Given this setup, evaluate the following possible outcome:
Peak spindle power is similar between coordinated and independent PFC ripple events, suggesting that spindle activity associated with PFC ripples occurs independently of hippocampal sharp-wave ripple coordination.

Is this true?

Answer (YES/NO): NO